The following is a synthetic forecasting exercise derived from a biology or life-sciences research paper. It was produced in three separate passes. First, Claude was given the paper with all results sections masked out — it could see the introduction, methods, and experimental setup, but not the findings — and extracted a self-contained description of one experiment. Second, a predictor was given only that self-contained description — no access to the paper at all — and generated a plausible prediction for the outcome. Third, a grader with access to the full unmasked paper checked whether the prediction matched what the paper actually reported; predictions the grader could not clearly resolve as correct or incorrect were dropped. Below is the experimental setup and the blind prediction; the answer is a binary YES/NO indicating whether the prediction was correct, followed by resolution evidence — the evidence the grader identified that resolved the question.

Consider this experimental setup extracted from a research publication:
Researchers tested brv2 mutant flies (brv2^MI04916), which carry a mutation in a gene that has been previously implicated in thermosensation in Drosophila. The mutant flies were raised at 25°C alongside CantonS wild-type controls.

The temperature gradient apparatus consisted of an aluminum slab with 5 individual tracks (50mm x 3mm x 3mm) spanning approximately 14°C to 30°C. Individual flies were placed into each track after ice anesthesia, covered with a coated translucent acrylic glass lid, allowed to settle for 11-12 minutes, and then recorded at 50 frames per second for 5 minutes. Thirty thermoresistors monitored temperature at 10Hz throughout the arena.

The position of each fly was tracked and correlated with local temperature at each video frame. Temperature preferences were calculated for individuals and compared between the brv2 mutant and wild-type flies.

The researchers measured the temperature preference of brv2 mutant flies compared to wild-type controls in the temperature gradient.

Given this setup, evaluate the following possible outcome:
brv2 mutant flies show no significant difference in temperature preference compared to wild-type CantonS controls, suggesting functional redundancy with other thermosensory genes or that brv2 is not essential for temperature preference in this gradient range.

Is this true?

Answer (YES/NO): NO